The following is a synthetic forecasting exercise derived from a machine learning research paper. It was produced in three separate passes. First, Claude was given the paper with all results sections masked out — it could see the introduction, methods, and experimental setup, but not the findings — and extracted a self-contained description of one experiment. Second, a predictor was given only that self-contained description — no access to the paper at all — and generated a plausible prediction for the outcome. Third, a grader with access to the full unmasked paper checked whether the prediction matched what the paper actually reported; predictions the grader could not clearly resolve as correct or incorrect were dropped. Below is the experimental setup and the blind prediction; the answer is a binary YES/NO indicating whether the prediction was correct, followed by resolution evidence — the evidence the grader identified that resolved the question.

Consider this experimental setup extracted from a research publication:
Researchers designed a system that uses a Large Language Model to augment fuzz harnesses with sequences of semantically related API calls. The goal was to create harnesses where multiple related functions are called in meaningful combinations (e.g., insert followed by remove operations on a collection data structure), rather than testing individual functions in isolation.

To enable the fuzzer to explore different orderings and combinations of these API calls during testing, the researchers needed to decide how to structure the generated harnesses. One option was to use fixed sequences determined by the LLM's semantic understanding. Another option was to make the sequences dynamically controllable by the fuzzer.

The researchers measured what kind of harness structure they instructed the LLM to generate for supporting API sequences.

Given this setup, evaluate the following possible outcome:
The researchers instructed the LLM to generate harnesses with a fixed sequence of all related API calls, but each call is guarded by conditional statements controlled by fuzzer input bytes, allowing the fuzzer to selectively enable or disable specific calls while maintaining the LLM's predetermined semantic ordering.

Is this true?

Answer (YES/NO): NO